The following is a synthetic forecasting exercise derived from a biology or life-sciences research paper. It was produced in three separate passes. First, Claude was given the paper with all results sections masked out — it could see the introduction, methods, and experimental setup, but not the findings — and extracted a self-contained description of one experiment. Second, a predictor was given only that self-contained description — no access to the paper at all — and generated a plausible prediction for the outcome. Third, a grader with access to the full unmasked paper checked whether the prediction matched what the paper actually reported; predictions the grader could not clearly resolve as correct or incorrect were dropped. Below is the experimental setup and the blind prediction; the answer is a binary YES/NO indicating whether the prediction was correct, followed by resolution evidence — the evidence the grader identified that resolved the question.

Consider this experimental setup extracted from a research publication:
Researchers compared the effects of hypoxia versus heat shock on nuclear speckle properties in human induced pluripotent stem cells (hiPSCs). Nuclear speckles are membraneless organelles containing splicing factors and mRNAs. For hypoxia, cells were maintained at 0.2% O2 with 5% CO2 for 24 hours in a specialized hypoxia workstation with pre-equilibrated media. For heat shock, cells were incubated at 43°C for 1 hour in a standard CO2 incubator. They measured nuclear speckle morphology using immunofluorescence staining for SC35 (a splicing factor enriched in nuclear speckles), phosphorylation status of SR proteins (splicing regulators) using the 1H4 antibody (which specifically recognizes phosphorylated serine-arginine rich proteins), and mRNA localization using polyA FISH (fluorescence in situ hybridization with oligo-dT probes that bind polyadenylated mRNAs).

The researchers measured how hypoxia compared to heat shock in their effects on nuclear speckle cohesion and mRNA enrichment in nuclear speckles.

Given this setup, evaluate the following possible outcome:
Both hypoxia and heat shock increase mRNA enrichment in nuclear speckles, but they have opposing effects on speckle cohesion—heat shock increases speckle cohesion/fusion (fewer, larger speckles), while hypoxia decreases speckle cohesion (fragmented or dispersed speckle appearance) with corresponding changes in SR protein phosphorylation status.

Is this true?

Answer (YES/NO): NO